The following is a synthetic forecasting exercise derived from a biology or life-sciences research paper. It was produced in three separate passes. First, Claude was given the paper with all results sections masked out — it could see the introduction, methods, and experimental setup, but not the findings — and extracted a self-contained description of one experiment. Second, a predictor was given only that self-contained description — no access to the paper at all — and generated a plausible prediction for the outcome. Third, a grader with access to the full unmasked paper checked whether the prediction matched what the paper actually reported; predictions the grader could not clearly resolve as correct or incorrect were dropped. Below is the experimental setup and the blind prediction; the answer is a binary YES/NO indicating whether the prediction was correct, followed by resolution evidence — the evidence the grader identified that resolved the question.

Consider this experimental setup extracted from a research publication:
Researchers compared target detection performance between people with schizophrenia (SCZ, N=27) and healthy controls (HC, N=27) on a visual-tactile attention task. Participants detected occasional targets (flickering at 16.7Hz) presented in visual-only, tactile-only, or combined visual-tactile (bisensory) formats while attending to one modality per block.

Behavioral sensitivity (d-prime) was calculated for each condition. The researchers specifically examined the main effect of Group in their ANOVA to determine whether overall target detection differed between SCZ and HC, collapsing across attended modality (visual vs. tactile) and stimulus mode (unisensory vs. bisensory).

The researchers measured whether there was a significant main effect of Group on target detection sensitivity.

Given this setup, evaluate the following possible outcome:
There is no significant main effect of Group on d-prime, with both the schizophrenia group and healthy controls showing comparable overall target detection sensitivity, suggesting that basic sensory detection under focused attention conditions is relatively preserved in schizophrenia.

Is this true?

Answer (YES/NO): YES